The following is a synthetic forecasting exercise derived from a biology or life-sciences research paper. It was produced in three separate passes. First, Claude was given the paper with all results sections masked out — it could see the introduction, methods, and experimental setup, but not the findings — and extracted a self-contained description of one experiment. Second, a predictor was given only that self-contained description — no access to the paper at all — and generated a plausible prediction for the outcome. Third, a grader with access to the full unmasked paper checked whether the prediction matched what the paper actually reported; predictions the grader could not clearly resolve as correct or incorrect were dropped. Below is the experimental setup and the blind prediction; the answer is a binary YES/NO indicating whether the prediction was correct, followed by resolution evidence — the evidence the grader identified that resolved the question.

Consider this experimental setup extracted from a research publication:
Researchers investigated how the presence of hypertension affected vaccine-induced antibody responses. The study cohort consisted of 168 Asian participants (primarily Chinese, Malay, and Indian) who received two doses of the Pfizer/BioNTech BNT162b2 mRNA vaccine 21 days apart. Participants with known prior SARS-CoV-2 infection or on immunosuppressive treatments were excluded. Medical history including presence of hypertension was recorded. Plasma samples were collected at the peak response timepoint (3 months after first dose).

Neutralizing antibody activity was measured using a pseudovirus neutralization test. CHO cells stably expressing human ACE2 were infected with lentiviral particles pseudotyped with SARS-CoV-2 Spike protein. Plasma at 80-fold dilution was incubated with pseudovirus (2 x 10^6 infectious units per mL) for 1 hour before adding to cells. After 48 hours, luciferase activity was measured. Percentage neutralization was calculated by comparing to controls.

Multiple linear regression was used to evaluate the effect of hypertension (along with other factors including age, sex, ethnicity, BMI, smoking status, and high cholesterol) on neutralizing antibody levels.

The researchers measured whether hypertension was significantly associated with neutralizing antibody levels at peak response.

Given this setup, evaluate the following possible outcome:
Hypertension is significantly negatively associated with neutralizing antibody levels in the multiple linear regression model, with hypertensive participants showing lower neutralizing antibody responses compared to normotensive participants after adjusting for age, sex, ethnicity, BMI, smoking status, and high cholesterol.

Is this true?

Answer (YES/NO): NO